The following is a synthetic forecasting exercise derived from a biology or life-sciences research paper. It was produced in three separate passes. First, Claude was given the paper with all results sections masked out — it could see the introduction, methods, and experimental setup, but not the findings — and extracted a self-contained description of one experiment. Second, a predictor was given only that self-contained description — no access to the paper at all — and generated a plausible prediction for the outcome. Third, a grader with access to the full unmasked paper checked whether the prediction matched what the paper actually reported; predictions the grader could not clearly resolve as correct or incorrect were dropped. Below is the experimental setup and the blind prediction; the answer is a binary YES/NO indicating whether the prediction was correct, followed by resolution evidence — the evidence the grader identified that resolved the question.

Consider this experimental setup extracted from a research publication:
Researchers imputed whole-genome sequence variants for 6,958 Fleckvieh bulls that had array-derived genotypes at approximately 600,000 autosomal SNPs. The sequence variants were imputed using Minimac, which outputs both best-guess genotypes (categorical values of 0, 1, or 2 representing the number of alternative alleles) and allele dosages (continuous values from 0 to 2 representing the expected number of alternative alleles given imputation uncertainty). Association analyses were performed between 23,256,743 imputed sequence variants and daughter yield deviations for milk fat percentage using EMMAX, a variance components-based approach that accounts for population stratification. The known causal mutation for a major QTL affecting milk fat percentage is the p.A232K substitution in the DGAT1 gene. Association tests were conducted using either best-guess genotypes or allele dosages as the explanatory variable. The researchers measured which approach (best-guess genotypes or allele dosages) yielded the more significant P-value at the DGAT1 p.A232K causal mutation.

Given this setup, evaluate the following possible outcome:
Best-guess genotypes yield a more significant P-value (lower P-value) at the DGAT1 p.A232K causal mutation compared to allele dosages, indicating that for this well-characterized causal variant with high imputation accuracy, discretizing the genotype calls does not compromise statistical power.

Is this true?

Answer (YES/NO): NO